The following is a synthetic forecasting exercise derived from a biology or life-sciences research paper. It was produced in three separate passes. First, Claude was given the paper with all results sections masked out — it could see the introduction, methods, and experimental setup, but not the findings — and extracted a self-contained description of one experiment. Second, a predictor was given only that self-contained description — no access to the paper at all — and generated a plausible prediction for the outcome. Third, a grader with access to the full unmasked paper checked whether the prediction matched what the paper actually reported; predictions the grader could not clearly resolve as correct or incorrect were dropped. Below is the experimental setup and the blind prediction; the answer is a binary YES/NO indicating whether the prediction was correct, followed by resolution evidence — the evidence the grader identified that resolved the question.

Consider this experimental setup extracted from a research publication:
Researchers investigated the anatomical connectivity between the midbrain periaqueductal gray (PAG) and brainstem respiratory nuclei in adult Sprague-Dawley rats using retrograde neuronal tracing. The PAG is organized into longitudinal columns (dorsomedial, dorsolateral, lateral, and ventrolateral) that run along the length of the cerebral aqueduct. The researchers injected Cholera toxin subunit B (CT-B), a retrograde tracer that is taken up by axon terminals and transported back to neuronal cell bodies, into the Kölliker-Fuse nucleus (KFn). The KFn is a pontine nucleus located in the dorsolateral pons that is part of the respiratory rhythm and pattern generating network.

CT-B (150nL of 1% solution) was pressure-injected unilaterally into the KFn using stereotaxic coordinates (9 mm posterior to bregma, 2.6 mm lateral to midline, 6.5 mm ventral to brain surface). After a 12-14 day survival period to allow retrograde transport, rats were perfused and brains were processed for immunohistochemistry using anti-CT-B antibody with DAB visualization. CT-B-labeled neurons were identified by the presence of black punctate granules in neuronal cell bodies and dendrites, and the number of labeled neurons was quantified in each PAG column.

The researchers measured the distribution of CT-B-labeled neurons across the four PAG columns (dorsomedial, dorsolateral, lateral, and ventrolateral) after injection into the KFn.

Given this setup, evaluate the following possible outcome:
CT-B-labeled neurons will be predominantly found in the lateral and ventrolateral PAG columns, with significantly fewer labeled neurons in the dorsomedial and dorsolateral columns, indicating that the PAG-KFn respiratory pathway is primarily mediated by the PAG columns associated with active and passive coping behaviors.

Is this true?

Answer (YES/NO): YES